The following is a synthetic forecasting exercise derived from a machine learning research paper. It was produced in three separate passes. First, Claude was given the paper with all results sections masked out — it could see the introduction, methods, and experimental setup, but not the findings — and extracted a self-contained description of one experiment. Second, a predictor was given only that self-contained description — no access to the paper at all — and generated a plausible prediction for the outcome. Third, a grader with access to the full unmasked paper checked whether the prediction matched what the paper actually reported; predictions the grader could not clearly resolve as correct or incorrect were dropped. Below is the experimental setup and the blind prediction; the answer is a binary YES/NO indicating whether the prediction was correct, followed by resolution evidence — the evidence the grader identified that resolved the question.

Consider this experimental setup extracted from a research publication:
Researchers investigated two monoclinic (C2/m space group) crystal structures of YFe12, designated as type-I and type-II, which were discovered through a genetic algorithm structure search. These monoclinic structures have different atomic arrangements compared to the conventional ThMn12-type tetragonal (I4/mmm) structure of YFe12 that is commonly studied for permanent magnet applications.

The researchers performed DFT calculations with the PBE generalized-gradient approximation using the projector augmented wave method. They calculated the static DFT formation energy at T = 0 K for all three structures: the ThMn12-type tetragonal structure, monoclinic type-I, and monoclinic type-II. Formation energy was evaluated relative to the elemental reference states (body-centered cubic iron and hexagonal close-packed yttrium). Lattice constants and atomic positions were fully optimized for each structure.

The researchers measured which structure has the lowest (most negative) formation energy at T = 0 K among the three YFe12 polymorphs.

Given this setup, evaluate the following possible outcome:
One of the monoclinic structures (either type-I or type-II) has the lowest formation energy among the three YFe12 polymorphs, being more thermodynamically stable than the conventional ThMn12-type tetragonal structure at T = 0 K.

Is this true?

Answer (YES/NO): NO